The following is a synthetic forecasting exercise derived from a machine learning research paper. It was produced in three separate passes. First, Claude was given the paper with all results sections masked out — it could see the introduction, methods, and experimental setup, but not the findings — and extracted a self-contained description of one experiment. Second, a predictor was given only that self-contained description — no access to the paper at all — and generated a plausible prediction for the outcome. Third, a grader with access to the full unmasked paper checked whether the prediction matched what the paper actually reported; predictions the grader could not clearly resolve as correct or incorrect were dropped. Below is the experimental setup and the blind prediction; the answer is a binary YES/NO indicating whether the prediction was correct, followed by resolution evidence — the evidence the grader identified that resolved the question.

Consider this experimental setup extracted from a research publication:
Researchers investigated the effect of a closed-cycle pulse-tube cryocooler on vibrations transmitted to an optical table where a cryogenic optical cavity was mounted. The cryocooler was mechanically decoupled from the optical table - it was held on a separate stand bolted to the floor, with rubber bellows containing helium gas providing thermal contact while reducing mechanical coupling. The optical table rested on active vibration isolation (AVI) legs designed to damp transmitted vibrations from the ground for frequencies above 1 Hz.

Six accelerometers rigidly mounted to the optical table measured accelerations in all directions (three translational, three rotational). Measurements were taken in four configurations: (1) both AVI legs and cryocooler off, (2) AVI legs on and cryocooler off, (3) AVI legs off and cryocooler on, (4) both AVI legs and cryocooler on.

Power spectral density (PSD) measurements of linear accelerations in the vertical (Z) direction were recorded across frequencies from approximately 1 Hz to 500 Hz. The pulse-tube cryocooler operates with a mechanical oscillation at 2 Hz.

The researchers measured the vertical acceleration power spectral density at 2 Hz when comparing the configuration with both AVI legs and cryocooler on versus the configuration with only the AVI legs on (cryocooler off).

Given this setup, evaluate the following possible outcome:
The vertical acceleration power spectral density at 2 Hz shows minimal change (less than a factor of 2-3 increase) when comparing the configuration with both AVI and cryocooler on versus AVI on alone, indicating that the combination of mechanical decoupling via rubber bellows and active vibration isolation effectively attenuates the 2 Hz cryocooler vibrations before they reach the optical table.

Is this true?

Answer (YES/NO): NO